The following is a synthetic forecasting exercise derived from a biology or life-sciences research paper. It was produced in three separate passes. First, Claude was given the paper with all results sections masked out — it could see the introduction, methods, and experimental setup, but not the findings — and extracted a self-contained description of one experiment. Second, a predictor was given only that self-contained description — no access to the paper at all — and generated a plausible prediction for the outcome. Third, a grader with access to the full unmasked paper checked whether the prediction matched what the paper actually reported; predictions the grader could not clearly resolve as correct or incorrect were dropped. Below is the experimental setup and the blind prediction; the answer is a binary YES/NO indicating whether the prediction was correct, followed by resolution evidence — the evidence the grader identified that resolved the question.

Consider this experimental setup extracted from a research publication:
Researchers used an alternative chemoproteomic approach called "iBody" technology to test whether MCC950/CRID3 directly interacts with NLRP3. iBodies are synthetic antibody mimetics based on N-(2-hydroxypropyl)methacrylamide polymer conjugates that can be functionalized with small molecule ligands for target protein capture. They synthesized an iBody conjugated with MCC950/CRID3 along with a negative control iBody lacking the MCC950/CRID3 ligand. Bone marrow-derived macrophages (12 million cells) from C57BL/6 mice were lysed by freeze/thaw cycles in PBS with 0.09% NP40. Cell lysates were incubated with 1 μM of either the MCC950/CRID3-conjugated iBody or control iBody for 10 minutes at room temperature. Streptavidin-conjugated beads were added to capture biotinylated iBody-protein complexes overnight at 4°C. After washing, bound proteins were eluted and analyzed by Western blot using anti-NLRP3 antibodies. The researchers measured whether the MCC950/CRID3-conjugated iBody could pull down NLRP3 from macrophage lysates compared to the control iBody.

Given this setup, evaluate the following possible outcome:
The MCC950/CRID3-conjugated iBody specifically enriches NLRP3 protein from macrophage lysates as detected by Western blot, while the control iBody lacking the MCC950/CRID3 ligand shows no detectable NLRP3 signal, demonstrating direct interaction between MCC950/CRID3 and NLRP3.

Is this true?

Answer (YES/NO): YES